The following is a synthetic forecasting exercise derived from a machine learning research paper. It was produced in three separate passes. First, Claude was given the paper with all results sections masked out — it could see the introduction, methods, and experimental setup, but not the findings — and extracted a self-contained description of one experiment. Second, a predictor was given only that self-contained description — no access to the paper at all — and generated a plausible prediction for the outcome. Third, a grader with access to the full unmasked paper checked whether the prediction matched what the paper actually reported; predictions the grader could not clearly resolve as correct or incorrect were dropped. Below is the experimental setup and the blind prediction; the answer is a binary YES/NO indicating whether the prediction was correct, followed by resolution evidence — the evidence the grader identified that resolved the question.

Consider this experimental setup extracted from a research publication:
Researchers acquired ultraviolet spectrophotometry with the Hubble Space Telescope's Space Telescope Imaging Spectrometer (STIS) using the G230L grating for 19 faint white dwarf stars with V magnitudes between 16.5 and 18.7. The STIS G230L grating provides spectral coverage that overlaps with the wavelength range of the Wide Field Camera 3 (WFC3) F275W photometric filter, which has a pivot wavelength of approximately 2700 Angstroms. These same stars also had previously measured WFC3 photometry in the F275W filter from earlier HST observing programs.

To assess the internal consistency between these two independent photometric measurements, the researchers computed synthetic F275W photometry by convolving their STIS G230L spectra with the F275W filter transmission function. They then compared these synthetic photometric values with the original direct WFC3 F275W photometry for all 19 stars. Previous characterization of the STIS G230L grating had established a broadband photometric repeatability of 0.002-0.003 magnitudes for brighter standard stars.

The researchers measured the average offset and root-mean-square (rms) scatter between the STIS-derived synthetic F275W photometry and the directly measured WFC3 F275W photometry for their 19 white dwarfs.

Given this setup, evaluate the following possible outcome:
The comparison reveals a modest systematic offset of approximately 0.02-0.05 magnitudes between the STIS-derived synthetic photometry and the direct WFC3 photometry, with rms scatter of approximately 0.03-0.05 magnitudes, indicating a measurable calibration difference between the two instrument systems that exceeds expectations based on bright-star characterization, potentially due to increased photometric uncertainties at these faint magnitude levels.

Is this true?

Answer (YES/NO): NO